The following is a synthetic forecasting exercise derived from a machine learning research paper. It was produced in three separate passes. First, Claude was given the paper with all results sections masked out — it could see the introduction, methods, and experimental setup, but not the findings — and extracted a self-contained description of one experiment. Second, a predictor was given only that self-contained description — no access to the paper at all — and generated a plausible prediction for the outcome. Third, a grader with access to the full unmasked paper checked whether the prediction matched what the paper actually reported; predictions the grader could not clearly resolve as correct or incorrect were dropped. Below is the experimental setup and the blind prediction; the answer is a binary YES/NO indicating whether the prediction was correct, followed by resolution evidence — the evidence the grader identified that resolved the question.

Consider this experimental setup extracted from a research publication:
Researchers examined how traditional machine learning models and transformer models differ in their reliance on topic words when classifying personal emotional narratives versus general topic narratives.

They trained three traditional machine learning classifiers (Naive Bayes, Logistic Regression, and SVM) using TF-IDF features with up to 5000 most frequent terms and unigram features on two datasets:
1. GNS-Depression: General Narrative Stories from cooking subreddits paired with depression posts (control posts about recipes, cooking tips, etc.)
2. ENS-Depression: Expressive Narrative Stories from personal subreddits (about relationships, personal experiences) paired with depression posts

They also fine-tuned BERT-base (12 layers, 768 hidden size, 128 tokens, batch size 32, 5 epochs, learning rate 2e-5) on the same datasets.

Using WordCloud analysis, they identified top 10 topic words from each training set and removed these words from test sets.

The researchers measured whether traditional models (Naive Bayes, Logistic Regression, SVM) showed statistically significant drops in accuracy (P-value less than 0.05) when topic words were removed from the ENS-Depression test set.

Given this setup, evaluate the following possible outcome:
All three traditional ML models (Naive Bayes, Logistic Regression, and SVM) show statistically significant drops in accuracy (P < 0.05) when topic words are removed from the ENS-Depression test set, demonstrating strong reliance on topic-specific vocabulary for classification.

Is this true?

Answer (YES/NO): NO